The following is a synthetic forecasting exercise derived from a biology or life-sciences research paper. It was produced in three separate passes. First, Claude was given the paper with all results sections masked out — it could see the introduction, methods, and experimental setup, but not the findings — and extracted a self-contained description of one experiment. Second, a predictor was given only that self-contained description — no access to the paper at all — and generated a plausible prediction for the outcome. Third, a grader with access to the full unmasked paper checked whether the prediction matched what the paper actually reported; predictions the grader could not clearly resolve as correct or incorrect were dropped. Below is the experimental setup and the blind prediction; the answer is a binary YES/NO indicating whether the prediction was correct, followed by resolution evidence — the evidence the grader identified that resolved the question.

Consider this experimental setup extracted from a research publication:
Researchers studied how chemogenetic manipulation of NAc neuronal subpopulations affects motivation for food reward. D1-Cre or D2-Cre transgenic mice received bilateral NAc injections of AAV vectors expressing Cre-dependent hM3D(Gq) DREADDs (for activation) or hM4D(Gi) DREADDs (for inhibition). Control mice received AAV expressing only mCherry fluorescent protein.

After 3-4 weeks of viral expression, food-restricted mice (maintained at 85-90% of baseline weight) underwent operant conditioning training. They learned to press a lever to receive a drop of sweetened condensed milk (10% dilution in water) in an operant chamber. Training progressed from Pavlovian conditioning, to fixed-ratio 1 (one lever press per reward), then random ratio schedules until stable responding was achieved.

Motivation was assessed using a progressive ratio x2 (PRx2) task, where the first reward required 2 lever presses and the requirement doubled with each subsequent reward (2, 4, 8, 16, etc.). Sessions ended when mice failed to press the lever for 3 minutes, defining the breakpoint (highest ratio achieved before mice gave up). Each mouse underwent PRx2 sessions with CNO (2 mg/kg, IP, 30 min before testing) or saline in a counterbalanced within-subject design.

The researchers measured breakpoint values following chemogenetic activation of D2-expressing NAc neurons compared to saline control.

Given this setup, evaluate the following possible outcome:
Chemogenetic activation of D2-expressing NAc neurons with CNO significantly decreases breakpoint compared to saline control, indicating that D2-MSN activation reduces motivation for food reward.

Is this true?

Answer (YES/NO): YES